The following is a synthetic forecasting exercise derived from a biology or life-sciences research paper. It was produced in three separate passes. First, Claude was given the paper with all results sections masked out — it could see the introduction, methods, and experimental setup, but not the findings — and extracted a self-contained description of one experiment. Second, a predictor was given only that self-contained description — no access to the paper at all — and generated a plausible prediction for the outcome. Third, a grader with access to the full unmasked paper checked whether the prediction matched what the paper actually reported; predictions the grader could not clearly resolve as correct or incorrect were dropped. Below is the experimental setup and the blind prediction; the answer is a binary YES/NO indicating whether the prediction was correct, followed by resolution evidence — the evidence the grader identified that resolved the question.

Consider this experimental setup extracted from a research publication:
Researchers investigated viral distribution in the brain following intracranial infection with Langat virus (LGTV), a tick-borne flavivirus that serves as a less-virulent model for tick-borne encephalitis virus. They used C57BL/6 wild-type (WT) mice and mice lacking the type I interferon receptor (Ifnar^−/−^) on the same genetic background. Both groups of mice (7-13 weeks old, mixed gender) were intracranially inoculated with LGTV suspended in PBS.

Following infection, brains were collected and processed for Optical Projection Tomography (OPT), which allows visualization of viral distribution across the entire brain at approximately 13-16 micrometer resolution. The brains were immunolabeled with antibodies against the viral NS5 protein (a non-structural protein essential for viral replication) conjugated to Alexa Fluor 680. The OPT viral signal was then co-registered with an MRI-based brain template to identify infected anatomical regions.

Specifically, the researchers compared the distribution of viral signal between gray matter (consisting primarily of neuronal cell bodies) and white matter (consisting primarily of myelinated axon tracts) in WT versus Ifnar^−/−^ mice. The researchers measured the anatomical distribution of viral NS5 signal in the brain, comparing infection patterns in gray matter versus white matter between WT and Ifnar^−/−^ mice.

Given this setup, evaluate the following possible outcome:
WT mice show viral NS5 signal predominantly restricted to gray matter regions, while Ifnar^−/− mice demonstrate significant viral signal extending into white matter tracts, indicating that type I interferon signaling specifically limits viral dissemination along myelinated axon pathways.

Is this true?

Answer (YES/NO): YES